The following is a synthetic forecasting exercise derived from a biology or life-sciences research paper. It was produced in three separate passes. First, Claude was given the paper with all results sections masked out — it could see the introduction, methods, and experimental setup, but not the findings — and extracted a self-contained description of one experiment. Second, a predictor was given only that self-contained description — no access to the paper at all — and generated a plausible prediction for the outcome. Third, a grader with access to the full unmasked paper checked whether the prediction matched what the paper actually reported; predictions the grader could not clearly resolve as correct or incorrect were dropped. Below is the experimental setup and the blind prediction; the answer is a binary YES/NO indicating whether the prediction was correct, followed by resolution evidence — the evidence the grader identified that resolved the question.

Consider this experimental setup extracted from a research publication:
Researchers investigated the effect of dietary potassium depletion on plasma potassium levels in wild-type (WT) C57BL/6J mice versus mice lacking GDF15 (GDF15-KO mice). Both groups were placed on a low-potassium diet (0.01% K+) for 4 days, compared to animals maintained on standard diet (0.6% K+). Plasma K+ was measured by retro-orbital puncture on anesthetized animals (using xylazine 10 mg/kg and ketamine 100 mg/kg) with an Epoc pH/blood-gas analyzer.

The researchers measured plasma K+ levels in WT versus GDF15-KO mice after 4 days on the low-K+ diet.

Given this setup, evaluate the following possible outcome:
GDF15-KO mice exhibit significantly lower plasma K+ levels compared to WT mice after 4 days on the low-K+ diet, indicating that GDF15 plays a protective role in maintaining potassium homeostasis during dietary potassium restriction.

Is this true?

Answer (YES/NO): YES